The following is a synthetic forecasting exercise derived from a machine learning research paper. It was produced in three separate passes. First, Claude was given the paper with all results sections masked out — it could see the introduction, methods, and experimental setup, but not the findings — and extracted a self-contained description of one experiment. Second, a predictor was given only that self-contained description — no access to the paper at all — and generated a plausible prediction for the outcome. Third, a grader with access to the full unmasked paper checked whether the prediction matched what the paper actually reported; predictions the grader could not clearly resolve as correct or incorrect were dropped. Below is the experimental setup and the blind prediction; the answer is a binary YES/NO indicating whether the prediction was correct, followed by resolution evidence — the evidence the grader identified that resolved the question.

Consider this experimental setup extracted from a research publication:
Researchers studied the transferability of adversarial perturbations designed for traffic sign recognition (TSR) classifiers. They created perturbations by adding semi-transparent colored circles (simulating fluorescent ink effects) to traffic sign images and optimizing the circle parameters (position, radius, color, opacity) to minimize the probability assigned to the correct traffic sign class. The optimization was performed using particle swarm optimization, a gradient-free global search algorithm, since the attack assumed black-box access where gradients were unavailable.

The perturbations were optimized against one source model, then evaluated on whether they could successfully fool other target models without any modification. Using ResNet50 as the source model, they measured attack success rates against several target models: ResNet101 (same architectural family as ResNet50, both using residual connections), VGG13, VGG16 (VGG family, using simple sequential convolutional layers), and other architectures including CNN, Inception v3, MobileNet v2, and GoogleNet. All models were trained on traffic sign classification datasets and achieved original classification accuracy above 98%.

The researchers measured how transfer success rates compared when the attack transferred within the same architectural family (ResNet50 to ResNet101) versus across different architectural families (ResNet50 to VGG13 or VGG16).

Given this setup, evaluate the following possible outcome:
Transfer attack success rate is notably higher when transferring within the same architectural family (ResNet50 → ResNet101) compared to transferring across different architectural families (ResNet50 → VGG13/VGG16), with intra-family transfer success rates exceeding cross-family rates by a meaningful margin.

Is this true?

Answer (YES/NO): YES